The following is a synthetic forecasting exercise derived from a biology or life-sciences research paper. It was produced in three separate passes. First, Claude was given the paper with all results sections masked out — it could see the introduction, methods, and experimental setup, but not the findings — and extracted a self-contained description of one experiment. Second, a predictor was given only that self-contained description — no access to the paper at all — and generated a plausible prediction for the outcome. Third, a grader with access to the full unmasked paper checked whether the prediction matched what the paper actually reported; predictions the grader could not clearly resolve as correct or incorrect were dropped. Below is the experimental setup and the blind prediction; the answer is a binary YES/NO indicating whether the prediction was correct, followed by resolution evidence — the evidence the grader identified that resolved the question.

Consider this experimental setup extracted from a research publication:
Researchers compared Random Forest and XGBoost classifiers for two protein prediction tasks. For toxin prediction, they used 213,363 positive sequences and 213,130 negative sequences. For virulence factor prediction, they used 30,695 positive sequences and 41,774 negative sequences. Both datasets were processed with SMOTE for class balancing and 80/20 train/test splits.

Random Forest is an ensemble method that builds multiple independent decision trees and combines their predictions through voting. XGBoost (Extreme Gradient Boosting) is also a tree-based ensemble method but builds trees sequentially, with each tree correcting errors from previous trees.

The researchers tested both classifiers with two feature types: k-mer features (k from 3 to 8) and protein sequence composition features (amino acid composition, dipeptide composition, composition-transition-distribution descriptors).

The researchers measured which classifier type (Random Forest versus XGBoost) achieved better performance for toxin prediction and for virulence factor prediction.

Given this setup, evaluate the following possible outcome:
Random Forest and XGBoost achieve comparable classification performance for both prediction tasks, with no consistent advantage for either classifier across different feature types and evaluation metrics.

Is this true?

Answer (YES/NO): NO